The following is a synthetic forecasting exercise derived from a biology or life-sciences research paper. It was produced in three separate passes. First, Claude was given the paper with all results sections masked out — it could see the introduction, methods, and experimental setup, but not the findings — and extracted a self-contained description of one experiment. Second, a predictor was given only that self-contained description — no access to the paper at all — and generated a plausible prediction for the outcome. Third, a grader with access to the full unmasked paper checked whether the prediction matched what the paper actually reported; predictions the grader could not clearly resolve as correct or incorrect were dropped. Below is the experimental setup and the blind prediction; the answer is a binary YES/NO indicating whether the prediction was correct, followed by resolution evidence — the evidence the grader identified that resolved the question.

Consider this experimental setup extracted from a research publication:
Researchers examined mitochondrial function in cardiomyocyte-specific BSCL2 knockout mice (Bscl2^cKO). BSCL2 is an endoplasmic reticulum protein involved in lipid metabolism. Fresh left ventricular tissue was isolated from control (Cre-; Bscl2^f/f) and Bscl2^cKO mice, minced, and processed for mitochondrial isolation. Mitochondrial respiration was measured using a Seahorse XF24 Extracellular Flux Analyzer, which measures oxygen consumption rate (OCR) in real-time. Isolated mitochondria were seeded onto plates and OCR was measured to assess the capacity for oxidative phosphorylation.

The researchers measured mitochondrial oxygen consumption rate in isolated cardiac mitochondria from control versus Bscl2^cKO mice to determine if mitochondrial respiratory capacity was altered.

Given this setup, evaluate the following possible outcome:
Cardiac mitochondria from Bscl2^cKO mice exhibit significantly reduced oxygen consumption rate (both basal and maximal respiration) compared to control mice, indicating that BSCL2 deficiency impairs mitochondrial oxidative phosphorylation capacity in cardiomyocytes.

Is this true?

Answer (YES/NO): NO